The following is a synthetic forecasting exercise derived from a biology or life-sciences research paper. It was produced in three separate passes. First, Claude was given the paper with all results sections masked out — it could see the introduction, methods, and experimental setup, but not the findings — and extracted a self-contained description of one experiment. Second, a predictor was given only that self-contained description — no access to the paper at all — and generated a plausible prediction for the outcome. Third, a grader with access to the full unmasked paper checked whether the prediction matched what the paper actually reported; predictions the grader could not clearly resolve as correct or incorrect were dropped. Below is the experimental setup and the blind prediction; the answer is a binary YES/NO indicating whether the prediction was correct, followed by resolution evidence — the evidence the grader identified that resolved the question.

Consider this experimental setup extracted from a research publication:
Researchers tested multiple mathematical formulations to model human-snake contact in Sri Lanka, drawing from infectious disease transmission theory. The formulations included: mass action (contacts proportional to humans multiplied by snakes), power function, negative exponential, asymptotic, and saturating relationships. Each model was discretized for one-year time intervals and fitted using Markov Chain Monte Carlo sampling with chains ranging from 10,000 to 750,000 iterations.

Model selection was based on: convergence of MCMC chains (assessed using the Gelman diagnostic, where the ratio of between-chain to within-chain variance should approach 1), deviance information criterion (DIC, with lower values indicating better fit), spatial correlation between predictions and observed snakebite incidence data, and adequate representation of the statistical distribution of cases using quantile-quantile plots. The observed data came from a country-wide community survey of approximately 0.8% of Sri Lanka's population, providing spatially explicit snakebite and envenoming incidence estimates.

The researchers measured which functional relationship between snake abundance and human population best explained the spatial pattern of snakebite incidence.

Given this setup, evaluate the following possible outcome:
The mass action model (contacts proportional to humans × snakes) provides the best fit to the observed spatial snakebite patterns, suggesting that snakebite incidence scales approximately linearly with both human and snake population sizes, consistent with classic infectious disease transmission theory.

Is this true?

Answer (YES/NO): YES